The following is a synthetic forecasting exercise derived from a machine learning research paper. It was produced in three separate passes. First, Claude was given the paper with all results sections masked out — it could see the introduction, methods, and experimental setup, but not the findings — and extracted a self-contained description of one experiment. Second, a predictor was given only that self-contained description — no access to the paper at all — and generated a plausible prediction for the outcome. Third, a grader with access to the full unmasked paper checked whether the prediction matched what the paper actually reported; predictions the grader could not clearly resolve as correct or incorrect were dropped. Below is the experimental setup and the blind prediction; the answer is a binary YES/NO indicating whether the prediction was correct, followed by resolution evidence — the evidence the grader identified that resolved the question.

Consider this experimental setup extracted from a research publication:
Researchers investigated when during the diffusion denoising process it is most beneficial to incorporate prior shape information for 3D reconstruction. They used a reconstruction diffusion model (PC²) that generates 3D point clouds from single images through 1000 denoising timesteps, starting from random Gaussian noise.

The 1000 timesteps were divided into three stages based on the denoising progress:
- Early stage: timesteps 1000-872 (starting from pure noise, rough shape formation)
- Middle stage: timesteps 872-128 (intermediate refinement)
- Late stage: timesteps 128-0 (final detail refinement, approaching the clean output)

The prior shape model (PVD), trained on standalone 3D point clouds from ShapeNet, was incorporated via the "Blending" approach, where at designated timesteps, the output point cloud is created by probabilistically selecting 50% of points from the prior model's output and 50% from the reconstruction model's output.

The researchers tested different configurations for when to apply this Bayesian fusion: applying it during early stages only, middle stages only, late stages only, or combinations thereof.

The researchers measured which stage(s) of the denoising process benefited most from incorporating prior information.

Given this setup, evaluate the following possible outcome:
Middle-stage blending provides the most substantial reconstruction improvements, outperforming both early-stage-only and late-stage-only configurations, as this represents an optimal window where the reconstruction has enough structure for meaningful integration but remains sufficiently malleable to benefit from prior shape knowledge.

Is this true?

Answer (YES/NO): NO